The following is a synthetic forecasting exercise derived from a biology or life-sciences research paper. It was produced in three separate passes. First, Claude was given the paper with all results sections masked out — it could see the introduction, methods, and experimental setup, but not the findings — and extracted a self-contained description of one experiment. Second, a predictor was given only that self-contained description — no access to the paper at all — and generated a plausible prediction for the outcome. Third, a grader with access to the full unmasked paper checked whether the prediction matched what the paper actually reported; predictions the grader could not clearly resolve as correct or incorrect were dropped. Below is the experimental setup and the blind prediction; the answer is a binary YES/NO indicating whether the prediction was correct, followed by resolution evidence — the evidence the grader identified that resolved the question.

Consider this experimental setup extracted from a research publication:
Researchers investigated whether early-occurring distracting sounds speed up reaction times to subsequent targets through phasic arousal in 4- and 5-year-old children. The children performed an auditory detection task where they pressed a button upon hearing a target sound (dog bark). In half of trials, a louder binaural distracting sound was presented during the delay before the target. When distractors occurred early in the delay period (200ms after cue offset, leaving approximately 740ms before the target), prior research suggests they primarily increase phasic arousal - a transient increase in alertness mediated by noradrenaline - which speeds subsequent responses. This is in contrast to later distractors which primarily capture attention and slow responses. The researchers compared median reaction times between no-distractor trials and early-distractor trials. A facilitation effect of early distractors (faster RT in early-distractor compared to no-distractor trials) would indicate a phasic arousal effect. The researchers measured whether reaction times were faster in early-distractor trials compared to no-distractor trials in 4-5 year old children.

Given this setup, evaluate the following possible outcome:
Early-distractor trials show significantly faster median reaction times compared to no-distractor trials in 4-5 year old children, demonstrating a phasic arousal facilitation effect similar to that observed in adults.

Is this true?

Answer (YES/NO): YES